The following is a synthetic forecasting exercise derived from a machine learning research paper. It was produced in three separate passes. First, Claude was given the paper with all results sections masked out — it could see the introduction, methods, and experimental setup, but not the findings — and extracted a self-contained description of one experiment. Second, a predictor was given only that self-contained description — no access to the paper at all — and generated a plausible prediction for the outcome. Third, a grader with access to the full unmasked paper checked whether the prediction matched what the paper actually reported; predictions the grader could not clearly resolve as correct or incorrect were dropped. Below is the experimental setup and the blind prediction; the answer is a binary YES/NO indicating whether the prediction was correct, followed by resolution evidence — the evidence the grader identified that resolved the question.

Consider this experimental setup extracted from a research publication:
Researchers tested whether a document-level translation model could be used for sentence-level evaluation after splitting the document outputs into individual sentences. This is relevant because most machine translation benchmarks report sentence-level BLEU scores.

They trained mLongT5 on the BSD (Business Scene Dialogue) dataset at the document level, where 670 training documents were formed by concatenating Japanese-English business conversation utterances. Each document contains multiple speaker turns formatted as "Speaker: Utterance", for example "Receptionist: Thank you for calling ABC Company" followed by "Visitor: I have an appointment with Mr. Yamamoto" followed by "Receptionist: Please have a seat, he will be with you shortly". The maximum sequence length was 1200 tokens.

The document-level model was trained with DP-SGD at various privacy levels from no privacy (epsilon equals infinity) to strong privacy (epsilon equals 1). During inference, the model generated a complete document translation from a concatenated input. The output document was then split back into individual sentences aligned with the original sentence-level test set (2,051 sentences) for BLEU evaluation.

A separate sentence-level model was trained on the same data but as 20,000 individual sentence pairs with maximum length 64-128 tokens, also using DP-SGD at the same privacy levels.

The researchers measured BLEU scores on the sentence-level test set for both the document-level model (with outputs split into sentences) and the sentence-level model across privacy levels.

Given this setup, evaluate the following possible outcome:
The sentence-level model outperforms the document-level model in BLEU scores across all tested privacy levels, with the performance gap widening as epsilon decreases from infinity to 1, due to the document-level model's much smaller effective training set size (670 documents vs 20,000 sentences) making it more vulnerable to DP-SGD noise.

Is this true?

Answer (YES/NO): NO